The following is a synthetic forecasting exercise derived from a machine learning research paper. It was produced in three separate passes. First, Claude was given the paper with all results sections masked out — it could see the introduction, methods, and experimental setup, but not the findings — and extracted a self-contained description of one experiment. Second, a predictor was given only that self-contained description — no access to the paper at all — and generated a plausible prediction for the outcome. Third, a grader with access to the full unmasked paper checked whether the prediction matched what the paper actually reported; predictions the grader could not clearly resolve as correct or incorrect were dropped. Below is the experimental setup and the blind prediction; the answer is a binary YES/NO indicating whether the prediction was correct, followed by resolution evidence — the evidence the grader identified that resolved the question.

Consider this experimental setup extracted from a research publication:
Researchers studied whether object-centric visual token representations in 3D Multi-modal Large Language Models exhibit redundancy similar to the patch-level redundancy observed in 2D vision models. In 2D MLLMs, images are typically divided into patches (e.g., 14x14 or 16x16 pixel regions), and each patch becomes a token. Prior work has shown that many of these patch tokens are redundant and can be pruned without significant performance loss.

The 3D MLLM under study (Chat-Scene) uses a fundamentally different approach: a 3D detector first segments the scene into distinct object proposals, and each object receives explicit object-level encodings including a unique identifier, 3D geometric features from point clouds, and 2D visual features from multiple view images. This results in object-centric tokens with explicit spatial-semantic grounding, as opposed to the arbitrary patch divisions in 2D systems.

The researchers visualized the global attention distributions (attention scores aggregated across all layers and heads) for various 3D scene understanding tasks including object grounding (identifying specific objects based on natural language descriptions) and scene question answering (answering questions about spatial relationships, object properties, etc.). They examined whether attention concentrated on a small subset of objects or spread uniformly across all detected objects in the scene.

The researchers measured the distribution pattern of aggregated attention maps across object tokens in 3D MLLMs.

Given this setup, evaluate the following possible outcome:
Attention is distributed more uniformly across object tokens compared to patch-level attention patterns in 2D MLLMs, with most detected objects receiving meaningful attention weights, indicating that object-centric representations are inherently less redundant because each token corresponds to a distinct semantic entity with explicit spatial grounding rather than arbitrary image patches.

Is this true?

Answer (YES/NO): NO